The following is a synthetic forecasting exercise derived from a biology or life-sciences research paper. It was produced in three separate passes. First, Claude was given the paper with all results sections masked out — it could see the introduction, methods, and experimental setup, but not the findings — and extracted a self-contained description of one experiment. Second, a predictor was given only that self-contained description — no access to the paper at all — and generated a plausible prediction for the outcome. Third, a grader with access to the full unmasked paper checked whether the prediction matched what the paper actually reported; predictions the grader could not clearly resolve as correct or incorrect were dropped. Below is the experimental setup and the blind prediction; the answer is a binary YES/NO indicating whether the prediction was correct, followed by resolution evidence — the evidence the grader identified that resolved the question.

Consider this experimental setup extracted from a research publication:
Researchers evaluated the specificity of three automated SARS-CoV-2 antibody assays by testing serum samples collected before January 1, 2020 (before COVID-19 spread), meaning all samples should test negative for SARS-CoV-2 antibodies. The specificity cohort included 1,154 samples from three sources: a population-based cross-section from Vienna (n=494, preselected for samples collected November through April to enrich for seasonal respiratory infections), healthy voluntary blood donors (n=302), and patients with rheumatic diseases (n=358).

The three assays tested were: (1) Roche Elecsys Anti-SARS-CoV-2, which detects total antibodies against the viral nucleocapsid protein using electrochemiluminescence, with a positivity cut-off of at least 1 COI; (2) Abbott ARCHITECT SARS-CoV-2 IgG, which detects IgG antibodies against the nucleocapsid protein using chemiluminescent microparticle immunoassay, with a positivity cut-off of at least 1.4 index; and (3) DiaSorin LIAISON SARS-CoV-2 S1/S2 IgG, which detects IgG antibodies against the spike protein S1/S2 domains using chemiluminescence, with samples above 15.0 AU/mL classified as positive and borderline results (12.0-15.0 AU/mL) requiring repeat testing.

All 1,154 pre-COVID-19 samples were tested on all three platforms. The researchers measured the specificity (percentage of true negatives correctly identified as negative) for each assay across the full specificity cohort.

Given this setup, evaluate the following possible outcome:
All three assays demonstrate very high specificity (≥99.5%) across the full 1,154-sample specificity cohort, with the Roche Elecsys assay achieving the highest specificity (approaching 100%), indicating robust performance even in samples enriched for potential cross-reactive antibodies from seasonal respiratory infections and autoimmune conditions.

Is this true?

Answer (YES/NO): NO